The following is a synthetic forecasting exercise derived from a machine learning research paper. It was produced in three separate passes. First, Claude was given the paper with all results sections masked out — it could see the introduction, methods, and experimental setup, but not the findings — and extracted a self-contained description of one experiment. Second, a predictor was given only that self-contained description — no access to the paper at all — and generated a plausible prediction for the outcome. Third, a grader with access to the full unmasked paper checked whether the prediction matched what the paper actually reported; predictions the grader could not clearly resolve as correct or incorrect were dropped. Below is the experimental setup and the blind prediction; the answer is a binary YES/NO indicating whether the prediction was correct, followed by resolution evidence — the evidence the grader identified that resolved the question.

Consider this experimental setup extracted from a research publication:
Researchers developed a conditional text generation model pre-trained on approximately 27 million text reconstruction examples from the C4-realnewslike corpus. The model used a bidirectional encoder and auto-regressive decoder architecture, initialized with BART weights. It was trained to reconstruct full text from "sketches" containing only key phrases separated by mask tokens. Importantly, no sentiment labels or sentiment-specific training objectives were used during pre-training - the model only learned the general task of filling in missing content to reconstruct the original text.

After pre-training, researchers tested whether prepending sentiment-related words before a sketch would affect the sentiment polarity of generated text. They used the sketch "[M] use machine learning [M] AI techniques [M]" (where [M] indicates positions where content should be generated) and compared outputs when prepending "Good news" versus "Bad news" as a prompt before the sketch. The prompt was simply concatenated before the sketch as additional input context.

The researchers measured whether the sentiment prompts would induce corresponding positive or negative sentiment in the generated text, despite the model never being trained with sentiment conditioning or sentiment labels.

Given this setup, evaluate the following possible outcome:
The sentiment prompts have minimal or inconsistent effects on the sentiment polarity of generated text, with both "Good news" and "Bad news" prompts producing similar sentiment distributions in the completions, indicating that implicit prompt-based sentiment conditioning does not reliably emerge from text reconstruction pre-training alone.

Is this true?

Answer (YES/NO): NO